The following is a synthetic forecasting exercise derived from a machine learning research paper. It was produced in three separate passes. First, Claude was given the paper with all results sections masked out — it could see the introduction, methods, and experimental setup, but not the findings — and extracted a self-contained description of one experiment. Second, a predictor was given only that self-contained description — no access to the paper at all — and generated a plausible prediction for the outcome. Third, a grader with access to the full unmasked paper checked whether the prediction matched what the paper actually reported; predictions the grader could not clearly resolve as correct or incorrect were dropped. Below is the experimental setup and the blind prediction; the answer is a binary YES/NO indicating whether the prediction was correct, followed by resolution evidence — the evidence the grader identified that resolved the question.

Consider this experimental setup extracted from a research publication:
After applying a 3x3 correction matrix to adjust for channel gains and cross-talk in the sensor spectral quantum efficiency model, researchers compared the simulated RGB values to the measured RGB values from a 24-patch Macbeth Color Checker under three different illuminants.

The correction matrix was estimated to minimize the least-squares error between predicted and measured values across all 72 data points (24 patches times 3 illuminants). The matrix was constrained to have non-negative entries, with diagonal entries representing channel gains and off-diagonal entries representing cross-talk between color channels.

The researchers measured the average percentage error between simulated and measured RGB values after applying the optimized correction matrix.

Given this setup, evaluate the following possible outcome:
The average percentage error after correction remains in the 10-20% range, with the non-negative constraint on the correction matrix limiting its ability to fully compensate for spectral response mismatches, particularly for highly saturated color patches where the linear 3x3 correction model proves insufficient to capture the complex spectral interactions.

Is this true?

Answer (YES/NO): NO